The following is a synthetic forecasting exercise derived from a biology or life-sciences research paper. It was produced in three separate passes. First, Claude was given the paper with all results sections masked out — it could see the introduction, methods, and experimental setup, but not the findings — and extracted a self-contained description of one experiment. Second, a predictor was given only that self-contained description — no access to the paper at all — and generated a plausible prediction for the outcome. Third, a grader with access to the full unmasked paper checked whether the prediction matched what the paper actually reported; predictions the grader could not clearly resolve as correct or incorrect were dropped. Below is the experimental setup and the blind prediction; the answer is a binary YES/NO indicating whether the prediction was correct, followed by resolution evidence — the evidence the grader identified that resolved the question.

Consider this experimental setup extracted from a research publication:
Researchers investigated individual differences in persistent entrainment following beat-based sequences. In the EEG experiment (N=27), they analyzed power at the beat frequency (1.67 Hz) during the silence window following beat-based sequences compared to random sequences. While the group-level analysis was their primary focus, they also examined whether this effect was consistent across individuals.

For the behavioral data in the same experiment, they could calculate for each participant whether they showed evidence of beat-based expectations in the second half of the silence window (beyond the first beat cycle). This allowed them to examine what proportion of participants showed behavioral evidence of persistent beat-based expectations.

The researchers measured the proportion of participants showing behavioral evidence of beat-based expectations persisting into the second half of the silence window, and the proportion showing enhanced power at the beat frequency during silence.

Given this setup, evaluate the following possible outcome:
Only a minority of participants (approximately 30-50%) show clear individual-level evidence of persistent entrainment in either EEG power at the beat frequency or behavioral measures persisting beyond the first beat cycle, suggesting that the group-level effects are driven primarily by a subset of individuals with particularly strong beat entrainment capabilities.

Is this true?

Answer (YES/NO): NO